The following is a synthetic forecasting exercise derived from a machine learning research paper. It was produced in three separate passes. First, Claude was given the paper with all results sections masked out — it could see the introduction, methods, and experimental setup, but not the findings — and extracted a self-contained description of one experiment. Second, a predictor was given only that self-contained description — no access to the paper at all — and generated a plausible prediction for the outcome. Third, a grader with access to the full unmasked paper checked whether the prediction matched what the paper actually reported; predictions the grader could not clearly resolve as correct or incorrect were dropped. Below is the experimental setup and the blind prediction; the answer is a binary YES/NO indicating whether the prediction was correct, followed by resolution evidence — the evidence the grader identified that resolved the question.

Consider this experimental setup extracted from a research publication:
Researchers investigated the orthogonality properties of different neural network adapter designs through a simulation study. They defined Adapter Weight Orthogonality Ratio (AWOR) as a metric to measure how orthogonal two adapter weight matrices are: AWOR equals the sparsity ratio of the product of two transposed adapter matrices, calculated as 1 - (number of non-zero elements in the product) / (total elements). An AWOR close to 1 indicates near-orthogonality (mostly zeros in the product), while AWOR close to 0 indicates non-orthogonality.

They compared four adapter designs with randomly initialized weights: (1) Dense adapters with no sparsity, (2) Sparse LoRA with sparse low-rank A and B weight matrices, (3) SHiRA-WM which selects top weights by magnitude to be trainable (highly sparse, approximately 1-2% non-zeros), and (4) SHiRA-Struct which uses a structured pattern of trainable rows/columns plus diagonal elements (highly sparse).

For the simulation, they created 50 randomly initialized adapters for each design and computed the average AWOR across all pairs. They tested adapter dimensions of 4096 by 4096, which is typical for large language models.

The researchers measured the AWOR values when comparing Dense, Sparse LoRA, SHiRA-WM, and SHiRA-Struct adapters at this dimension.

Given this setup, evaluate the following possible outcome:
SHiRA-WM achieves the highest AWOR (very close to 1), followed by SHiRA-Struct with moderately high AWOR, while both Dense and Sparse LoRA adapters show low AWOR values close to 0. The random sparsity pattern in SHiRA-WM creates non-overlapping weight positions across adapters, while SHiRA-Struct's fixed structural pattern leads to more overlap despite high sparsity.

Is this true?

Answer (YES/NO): NO